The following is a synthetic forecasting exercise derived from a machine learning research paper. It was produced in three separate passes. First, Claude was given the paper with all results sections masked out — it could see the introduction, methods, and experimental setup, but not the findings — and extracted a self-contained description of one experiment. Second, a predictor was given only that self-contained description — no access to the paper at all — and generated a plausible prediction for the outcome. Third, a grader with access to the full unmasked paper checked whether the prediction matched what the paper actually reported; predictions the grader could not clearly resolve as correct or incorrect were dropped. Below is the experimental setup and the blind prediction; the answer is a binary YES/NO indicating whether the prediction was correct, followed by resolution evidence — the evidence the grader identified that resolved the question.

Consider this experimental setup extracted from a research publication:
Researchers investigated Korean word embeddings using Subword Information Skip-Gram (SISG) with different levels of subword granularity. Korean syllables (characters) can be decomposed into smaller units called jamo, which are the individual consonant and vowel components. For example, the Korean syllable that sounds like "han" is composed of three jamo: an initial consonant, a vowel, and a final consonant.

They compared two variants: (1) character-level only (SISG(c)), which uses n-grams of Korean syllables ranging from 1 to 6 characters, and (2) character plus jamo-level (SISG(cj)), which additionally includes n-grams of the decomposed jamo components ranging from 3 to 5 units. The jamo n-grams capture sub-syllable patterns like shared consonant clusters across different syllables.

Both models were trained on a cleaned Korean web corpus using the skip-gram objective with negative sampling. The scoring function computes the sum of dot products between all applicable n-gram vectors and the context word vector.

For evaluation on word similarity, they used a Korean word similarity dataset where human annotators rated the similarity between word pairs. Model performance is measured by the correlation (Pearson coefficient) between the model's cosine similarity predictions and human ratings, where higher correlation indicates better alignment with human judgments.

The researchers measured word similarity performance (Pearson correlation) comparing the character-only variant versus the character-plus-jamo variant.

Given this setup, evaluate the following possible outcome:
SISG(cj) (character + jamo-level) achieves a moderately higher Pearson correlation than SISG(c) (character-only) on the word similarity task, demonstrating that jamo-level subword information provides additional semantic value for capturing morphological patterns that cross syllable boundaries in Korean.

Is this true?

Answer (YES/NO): YES